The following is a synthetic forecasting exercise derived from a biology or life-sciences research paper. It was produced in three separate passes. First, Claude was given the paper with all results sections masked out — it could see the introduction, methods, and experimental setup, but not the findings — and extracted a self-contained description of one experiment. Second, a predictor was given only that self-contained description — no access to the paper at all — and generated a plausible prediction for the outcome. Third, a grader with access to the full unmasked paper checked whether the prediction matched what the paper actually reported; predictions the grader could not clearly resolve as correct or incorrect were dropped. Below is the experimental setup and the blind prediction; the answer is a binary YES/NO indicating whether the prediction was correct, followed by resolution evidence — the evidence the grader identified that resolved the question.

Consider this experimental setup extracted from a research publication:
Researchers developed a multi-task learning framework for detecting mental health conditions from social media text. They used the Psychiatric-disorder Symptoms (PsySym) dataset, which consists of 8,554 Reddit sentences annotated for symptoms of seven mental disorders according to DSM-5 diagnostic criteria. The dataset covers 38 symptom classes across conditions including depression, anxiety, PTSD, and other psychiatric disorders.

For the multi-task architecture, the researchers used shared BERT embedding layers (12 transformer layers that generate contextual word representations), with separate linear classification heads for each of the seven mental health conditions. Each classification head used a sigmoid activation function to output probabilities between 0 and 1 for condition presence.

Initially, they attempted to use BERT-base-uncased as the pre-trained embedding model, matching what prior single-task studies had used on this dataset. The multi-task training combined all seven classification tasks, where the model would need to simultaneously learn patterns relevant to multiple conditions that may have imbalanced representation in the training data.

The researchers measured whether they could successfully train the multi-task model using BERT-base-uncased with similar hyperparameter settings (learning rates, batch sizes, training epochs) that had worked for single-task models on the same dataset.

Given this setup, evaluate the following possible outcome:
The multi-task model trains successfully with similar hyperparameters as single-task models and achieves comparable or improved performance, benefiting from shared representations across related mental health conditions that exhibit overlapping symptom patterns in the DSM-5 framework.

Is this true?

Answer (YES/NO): NO